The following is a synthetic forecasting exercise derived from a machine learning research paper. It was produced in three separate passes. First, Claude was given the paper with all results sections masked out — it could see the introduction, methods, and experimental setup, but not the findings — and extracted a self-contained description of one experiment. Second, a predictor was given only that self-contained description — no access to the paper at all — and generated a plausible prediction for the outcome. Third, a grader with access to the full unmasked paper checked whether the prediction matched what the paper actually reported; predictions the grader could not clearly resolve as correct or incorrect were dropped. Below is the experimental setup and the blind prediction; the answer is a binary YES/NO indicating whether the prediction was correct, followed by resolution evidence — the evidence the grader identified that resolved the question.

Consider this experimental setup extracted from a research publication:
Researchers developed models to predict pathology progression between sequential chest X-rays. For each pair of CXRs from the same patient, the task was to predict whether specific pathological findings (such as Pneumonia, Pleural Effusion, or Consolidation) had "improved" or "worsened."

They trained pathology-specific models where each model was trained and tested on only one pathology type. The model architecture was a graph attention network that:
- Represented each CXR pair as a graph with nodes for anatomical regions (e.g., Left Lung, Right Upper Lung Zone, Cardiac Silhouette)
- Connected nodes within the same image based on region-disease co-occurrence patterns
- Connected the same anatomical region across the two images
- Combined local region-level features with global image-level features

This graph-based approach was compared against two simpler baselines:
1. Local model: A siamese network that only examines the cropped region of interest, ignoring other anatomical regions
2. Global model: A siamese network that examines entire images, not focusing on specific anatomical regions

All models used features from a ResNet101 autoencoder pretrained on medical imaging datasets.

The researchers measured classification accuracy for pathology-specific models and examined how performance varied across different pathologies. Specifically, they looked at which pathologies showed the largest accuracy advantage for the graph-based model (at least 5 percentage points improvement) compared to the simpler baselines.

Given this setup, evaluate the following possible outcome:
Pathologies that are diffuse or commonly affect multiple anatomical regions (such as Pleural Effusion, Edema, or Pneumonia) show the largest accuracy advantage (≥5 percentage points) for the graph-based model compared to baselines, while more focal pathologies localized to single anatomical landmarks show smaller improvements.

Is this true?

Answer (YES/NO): NO